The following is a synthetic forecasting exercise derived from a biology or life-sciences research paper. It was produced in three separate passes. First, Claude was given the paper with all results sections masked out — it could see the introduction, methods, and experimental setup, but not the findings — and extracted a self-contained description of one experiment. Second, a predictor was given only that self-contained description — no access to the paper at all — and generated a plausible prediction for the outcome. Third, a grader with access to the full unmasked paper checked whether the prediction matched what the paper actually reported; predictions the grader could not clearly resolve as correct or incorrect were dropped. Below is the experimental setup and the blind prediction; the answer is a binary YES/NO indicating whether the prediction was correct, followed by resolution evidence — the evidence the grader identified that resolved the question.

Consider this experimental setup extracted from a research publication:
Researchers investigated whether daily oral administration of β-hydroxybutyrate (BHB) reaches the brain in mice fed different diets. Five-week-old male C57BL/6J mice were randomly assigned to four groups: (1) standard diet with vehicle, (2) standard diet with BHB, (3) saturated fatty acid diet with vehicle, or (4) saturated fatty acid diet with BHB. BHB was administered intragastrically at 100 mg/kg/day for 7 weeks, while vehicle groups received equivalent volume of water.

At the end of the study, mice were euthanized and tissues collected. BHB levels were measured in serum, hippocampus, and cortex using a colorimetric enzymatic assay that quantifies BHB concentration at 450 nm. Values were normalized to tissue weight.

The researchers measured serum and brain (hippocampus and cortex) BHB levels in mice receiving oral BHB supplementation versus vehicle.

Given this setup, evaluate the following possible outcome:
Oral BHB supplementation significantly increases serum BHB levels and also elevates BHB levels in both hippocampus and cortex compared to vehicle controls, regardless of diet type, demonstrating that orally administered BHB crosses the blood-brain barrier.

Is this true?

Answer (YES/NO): NO